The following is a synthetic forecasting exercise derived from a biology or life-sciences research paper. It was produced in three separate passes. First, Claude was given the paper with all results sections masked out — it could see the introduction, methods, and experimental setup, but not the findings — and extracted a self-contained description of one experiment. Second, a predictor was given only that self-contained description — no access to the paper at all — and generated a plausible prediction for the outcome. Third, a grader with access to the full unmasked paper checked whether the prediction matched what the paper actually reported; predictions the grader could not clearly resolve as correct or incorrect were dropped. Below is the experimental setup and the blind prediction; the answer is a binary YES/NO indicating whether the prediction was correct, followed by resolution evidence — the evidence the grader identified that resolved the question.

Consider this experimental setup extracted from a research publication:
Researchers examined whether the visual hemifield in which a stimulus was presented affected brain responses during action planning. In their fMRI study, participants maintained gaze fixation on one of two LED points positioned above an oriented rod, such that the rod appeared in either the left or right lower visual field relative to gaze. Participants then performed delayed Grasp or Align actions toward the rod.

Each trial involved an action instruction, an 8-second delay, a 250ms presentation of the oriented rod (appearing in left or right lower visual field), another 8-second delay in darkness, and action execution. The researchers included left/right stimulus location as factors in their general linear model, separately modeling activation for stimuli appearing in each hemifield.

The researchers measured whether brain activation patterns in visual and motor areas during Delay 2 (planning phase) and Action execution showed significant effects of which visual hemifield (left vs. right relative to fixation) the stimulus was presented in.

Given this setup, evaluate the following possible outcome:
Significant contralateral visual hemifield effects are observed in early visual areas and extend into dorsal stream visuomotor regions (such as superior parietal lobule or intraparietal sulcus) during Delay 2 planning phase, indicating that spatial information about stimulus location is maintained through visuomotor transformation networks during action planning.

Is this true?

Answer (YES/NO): NO